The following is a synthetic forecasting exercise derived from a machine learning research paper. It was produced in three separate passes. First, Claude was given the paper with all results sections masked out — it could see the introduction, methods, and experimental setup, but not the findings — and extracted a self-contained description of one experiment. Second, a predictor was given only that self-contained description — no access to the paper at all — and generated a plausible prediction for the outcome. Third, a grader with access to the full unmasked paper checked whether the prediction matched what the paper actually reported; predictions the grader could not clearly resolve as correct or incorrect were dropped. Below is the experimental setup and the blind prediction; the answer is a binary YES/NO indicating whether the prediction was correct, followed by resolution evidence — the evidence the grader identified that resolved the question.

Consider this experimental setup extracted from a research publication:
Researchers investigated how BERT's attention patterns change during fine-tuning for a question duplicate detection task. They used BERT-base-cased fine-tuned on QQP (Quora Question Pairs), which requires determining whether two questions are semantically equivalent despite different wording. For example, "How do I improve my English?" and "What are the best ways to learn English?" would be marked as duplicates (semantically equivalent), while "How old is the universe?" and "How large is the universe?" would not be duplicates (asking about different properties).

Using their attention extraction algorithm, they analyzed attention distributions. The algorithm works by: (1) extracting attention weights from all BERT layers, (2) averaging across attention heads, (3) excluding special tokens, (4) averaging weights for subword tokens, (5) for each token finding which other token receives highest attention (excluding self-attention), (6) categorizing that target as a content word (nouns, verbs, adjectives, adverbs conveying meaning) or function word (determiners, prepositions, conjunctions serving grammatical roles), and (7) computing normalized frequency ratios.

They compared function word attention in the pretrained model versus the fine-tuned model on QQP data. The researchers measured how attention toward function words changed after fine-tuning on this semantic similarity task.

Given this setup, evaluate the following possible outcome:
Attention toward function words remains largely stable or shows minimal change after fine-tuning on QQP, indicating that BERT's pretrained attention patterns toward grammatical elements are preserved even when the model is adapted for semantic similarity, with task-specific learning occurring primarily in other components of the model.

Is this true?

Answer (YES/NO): NO